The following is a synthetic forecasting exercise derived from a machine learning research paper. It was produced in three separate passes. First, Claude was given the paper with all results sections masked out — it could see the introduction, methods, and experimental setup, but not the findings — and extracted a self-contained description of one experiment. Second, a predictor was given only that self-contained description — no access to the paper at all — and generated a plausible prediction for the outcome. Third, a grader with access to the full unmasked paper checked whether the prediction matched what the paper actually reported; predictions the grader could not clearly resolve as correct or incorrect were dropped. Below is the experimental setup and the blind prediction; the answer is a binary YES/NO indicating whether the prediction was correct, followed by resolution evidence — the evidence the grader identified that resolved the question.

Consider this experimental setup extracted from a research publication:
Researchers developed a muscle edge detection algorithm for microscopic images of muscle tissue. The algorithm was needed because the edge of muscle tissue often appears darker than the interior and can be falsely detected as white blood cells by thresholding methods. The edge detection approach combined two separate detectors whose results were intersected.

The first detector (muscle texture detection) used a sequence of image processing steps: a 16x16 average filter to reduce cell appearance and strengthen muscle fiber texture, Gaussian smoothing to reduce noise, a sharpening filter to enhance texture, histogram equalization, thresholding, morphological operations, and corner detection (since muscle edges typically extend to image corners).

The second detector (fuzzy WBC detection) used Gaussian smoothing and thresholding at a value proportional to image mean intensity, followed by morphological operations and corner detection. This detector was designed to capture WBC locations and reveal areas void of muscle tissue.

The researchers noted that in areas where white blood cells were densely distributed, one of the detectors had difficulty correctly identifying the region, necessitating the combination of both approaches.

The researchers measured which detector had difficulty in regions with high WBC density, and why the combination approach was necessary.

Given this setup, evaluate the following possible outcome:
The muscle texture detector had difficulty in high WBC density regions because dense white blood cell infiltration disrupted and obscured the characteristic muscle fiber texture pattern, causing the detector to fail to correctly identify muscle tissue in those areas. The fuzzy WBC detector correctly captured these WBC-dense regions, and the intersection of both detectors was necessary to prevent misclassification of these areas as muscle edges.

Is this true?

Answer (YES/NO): YES